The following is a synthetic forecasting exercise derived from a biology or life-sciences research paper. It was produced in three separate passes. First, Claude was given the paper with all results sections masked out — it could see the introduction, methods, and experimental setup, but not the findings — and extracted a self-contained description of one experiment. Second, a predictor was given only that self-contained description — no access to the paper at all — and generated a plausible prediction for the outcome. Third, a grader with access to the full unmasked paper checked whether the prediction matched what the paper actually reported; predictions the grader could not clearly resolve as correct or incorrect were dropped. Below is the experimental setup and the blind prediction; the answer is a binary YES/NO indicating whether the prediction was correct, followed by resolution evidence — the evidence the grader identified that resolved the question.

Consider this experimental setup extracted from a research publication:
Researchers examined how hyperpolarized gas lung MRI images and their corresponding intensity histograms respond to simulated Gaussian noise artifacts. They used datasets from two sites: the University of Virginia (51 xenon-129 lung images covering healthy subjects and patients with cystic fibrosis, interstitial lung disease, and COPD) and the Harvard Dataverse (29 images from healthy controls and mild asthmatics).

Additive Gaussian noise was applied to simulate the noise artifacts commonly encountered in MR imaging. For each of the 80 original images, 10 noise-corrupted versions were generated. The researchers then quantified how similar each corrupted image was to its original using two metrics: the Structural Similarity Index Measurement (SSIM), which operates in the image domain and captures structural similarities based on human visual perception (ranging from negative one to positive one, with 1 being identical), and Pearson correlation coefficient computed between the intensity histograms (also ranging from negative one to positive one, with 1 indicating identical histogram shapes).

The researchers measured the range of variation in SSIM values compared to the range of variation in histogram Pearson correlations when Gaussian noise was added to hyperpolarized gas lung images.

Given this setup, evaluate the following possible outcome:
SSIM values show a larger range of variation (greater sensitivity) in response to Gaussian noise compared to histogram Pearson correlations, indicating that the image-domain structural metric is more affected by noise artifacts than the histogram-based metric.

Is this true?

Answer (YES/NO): NO